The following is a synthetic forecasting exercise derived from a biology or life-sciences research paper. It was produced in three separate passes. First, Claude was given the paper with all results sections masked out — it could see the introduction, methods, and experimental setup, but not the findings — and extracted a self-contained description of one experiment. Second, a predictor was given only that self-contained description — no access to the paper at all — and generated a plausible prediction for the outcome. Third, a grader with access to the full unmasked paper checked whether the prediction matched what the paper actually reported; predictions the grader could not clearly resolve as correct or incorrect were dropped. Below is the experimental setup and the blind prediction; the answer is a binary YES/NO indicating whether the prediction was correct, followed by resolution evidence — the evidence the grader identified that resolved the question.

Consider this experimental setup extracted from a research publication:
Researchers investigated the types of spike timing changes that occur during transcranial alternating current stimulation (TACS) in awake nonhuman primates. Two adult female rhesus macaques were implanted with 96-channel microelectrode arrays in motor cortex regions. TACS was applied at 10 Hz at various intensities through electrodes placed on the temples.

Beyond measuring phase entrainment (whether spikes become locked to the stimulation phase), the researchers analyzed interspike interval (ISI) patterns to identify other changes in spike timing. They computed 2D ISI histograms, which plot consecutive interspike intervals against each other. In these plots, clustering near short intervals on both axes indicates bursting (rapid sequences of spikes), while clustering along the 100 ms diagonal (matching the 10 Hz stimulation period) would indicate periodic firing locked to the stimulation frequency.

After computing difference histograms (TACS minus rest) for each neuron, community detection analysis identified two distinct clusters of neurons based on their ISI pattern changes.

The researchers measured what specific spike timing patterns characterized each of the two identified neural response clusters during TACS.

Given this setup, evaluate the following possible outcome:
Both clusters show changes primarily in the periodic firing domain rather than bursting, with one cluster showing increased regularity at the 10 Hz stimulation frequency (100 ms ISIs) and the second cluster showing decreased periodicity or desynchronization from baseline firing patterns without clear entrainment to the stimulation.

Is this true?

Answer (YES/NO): NO